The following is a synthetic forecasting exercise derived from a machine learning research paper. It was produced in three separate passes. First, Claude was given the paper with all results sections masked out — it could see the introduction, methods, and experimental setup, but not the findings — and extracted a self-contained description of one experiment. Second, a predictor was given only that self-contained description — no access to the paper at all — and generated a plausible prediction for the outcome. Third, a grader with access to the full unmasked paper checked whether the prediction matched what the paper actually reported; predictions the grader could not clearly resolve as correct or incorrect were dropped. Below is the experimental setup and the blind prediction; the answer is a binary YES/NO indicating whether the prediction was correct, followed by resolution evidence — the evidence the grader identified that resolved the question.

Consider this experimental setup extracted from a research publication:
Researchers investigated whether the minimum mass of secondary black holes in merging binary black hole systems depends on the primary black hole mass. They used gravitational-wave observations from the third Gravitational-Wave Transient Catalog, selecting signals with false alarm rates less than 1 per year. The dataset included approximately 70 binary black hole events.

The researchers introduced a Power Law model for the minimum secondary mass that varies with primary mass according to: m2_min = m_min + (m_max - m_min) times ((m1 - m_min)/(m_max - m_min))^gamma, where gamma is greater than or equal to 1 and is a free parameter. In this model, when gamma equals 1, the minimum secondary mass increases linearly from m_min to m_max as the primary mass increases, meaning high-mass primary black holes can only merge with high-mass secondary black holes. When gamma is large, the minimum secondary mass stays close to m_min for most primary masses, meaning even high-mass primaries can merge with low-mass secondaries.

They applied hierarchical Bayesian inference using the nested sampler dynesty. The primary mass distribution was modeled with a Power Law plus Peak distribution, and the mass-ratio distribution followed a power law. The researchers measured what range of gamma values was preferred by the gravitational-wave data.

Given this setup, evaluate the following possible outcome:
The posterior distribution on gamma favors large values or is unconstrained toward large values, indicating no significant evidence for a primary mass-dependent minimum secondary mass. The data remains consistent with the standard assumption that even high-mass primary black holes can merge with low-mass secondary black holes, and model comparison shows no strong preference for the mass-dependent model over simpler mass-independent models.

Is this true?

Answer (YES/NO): YES